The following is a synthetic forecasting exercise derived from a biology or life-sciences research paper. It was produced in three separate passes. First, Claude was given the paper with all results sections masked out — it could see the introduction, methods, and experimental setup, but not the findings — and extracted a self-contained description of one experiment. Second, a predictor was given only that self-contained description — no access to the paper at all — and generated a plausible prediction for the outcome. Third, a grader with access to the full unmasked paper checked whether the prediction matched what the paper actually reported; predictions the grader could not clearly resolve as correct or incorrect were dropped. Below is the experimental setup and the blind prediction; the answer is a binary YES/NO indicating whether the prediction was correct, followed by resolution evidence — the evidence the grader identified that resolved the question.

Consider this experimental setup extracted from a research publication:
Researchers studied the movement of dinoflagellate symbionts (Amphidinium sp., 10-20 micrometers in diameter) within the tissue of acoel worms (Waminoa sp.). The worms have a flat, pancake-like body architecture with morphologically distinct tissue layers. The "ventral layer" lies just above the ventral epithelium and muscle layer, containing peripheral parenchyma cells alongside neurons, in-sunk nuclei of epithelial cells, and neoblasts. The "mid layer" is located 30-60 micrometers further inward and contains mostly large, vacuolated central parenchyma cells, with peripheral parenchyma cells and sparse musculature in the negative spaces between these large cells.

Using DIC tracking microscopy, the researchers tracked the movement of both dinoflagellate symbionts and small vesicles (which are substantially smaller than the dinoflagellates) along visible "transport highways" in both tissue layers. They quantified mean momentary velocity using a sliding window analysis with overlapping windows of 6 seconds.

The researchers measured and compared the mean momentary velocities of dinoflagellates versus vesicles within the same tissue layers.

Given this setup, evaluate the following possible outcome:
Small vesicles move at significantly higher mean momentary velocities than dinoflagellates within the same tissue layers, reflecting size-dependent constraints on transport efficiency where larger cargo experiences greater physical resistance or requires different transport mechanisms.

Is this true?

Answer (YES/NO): NO